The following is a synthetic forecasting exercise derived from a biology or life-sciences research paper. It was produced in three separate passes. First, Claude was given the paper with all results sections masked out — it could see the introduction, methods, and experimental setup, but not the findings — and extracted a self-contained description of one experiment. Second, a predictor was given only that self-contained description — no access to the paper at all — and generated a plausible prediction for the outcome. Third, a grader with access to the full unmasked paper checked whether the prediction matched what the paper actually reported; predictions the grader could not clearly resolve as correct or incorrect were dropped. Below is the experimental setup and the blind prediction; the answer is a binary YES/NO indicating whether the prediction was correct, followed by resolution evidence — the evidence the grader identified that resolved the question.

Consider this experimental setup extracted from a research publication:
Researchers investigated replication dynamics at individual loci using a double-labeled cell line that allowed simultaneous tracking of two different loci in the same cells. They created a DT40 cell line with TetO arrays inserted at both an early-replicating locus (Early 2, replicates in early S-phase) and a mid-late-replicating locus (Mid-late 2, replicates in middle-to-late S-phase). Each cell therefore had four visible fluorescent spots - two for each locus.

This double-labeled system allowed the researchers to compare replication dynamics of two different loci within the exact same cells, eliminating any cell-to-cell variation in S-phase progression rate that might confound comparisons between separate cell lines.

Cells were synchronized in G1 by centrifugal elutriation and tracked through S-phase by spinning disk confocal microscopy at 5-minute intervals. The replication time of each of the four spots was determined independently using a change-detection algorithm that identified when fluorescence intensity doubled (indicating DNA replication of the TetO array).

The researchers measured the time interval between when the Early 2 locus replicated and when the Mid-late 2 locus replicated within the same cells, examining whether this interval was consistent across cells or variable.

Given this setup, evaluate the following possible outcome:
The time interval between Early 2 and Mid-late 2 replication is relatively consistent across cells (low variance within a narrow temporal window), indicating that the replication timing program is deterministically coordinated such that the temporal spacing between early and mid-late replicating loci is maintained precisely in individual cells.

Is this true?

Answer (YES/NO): NO